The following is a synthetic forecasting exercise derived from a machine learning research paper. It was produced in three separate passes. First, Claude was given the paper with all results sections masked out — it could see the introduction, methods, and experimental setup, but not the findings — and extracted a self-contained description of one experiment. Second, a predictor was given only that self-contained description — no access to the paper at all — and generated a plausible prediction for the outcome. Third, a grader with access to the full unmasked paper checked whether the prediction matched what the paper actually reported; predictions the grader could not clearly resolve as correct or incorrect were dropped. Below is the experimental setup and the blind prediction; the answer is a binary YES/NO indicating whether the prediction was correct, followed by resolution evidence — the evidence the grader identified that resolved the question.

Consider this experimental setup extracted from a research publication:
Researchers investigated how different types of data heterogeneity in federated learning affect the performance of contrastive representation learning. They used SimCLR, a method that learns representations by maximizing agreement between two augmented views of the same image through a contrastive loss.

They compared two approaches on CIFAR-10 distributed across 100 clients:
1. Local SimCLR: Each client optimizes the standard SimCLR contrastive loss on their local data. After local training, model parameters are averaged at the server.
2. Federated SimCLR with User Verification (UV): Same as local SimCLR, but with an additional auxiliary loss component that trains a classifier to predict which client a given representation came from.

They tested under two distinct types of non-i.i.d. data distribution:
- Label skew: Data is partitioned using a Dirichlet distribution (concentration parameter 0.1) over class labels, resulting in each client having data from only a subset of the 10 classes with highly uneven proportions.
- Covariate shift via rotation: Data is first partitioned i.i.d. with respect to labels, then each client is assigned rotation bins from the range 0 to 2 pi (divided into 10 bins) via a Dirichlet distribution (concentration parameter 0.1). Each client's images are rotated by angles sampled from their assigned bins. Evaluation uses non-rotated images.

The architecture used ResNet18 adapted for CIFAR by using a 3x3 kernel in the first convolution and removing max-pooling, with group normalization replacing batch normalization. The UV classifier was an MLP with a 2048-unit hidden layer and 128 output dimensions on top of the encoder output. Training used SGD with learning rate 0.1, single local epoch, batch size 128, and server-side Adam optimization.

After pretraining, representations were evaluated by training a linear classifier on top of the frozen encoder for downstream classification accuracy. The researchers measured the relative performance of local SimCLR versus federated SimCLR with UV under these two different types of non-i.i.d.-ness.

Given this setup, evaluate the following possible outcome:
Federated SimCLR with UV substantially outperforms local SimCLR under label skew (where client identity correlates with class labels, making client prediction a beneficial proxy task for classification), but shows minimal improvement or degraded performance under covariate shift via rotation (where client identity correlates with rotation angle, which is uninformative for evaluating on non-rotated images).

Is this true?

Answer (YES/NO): YES